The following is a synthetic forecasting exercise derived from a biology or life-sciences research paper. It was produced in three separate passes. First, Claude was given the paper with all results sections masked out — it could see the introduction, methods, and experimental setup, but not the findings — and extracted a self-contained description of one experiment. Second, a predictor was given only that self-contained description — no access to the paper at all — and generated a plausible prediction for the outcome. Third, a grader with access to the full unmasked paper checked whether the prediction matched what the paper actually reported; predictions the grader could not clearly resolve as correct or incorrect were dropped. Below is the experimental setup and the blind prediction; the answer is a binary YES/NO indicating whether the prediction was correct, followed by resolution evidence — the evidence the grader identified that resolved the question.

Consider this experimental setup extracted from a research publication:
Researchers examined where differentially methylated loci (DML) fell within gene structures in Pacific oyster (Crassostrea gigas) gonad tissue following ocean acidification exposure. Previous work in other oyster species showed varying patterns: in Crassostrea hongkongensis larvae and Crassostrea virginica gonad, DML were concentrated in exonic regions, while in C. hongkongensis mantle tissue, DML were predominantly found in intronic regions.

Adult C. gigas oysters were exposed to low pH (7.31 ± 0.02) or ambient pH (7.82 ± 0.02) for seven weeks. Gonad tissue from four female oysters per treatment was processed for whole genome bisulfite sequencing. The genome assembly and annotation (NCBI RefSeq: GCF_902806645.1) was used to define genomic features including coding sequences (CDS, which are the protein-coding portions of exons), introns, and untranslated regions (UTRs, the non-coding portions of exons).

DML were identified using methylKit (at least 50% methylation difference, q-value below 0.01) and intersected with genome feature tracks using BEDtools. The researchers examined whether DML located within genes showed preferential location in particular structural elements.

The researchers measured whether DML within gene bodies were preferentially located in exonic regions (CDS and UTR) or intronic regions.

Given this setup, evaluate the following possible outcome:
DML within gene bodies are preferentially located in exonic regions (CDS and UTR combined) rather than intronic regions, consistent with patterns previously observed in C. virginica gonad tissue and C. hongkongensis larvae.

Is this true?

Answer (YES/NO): NO